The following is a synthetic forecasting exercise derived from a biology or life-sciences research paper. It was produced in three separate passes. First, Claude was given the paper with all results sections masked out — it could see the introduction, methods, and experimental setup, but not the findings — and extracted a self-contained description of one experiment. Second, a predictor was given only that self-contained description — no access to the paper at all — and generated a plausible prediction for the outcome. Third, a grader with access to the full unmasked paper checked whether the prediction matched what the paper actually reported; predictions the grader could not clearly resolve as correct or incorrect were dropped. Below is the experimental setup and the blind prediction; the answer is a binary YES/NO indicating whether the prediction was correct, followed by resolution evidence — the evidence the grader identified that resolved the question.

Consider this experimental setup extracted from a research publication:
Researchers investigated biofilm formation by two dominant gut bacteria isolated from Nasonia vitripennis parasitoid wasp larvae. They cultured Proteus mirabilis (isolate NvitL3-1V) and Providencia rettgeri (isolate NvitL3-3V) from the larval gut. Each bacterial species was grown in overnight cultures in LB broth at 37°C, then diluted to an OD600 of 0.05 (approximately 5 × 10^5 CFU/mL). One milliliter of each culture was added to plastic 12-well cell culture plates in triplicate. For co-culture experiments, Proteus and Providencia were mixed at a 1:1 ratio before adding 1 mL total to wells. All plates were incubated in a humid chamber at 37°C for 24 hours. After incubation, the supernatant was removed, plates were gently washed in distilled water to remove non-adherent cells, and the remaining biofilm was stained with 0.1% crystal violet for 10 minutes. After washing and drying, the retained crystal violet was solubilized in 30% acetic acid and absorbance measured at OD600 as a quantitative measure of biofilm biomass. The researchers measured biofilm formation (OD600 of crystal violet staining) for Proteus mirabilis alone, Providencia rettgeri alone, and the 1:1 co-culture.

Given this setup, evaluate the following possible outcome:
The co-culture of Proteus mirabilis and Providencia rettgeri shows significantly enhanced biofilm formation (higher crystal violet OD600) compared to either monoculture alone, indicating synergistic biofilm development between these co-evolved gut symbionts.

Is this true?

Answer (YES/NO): NO